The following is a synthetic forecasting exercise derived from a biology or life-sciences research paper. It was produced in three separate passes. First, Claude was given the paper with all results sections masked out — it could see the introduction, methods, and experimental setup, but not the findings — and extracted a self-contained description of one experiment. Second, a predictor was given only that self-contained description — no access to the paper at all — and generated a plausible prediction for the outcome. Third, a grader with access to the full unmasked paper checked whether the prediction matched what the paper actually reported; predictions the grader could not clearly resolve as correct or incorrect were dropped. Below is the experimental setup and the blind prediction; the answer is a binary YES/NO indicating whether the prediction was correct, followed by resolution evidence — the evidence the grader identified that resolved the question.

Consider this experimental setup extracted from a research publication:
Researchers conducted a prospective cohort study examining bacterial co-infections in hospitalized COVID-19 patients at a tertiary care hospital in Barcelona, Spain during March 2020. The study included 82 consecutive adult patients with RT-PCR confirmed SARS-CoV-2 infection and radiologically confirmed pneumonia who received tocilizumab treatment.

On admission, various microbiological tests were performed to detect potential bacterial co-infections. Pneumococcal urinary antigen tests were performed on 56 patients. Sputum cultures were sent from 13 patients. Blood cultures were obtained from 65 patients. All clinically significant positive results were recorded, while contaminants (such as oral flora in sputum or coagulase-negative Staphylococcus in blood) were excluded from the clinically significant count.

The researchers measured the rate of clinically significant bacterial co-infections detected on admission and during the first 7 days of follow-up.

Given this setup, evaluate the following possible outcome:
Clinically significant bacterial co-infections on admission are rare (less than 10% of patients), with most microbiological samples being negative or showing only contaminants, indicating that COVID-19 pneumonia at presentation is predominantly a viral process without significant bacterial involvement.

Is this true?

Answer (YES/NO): YES